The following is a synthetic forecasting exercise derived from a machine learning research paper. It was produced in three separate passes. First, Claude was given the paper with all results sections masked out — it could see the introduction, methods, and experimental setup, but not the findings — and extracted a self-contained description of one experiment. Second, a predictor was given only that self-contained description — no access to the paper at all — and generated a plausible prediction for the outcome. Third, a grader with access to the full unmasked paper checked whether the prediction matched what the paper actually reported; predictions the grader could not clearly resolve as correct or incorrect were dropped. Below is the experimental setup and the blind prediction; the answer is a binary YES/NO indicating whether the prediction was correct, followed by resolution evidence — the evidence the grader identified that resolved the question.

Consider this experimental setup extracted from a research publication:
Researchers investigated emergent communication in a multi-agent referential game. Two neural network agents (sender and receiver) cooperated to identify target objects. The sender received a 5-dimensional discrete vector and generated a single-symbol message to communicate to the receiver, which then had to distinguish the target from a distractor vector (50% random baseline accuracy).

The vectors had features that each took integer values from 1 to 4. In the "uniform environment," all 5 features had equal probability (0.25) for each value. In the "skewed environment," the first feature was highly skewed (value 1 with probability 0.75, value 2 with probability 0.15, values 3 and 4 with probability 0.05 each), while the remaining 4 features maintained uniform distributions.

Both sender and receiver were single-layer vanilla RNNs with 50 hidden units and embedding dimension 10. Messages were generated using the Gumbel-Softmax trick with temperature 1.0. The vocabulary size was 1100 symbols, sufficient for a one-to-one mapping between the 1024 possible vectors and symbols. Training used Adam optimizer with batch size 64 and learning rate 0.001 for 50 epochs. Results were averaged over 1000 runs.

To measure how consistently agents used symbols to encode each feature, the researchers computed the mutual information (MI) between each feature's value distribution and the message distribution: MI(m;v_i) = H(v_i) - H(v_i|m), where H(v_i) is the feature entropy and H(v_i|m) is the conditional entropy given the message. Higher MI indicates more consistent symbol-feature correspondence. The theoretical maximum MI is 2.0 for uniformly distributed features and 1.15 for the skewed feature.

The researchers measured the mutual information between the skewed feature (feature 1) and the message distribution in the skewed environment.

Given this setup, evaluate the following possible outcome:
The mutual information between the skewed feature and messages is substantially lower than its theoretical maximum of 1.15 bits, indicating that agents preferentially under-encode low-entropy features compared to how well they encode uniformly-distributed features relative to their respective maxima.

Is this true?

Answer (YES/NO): YES